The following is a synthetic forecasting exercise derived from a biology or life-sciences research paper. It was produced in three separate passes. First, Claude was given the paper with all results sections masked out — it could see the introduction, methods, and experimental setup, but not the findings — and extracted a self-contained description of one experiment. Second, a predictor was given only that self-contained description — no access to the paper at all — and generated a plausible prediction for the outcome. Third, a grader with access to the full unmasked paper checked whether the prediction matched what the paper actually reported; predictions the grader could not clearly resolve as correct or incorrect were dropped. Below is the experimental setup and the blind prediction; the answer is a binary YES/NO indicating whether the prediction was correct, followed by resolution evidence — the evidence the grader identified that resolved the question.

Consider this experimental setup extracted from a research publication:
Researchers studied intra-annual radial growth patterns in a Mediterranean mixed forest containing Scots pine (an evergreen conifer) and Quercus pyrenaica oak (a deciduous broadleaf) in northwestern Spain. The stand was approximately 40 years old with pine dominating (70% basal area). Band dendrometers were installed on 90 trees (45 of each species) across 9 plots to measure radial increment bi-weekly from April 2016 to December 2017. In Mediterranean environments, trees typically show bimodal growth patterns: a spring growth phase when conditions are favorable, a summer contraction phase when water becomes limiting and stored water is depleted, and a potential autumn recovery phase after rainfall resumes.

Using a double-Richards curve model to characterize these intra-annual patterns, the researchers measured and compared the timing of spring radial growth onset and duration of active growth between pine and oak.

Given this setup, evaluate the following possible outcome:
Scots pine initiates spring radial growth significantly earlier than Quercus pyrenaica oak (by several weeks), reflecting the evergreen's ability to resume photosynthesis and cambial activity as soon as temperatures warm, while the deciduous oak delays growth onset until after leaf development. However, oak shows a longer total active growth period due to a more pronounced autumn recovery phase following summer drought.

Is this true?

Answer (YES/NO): NO